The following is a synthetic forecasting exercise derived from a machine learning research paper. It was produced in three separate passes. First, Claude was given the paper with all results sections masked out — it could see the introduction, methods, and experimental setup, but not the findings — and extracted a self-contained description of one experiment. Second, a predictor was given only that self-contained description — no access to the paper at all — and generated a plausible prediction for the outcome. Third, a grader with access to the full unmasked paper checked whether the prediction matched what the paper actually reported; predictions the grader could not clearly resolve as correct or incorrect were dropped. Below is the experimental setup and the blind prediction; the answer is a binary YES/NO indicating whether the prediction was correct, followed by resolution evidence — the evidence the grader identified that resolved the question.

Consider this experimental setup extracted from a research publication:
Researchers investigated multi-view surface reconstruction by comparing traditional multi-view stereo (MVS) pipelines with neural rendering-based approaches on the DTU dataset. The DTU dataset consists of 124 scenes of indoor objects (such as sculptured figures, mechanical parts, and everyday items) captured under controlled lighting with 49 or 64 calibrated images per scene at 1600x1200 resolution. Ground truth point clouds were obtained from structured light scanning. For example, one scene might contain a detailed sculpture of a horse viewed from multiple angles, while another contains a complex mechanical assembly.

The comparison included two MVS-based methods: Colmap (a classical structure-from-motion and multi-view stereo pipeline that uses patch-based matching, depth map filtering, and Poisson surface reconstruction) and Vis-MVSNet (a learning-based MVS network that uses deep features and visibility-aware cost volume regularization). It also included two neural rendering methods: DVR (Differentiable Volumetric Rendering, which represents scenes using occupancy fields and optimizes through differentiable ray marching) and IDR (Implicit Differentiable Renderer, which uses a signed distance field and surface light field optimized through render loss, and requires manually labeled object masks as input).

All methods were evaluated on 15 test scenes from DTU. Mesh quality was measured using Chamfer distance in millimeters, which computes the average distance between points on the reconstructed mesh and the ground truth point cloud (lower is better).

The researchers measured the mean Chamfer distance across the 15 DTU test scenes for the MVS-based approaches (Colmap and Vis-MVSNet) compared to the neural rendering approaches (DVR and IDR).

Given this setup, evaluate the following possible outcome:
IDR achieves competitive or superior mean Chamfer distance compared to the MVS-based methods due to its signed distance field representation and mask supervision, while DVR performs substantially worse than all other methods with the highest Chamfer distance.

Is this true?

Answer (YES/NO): YES